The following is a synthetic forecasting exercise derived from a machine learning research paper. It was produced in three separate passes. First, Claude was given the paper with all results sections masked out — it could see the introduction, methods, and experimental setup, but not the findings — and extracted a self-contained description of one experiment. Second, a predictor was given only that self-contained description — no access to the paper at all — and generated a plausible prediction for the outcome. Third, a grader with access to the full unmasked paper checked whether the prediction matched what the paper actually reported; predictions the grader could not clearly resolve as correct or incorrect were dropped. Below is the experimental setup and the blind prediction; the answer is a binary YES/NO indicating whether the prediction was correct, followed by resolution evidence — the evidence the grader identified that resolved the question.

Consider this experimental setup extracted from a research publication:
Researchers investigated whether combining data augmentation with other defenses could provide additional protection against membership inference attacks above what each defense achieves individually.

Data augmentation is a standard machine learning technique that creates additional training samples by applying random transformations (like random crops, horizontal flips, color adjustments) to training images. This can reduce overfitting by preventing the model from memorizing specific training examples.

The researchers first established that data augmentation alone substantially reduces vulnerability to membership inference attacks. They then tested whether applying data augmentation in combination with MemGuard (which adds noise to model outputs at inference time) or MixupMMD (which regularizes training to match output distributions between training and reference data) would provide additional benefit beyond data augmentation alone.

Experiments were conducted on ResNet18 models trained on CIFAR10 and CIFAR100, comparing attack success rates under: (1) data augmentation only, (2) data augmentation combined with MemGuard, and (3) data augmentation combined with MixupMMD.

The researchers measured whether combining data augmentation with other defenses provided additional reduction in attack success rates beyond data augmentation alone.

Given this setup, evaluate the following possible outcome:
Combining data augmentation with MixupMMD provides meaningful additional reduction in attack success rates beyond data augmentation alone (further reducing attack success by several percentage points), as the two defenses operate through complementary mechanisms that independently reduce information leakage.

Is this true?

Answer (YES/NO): YES